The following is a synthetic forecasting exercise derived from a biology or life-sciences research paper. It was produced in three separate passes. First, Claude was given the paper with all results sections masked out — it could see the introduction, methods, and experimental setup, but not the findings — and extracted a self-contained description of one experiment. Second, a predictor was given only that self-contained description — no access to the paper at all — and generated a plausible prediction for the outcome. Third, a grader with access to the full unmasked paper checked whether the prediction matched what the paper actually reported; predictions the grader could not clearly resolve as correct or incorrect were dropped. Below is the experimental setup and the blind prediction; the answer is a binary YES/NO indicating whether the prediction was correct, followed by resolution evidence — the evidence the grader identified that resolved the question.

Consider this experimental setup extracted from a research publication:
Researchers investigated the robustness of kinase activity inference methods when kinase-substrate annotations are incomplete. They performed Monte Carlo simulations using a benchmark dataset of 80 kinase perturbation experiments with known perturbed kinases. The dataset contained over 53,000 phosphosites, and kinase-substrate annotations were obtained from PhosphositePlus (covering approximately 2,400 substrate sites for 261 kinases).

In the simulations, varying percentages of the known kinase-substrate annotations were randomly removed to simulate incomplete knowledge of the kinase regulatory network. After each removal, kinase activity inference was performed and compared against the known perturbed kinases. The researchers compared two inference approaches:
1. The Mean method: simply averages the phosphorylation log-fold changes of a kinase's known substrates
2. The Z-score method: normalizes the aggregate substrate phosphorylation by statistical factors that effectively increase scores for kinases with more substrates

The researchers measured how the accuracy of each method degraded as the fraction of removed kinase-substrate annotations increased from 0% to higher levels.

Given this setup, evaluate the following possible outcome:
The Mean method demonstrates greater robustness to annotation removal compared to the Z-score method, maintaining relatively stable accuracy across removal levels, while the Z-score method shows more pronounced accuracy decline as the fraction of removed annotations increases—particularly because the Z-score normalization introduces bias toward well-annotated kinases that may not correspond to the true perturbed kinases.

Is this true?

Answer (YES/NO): YES